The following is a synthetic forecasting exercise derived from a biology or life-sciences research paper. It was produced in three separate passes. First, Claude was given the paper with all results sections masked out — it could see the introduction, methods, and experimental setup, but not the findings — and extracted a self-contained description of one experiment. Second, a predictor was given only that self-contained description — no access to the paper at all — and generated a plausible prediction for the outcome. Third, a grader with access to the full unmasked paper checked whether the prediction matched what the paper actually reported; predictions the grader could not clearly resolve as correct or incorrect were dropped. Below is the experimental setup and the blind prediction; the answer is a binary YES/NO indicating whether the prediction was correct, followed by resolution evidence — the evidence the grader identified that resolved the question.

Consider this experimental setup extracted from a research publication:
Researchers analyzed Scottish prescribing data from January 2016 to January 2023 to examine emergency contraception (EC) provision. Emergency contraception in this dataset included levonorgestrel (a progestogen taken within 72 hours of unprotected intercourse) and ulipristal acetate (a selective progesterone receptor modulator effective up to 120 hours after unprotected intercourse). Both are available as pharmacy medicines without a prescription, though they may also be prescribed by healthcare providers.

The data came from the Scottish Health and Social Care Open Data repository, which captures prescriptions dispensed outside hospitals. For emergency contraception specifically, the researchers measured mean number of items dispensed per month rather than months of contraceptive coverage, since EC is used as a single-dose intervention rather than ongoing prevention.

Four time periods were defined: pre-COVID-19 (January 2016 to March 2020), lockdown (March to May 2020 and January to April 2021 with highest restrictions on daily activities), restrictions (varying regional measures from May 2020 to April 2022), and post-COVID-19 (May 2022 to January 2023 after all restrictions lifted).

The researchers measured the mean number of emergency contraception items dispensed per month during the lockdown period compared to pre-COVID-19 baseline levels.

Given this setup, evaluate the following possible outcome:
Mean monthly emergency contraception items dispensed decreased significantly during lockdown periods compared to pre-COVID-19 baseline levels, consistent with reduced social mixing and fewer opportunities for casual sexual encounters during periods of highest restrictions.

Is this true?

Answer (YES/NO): YES